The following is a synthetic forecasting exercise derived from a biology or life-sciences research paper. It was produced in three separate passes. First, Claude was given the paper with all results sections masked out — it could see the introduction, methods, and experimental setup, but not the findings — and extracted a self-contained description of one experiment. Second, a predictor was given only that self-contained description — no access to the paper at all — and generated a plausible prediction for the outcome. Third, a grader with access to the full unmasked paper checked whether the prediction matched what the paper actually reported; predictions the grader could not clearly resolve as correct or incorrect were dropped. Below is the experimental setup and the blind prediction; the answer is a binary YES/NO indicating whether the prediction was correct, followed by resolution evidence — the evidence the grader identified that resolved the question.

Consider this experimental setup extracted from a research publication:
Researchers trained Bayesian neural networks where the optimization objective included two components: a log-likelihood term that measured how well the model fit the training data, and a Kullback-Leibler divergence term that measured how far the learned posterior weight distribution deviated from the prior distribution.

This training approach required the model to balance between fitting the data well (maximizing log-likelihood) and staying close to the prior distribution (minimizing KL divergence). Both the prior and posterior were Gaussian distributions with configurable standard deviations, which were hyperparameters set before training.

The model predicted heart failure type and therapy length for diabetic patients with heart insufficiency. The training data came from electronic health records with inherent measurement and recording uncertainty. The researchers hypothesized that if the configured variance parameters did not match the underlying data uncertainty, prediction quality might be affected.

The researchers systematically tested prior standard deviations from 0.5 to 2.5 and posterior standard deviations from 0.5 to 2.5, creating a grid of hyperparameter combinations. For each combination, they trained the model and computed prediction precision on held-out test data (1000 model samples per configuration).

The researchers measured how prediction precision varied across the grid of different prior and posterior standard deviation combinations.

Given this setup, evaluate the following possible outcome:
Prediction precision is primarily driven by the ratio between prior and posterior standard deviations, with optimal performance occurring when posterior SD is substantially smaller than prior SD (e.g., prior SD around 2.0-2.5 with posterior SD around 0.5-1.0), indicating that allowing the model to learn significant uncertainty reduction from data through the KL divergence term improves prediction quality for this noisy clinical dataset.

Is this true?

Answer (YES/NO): NO